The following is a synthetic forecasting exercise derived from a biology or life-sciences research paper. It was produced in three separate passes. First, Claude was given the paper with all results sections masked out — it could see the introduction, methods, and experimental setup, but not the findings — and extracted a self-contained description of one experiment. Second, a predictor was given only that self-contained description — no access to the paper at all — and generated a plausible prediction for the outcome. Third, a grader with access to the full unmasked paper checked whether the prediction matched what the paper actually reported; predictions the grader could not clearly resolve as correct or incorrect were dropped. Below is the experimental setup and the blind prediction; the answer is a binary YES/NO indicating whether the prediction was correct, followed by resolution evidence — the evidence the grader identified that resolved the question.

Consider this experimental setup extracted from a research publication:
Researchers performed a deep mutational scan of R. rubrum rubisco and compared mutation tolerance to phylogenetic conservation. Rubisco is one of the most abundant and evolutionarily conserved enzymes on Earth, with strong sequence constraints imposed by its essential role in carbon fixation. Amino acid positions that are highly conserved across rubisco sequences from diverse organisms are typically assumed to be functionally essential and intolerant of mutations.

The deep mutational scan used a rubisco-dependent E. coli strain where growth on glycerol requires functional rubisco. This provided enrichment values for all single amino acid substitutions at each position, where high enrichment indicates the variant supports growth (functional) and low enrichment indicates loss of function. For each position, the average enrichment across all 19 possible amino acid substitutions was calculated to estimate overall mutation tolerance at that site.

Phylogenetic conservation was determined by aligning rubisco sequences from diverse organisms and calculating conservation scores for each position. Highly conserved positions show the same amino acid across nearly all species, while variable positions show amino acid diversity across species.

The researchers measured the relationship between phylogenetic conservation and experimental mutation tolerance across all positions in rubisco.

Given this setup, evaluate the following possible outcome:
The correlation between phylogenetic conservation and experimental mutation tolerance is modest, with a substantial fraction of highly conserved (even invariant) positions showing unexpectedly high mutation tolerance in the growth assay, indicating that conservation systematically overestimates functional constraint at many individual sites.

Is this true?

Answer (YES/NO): YES